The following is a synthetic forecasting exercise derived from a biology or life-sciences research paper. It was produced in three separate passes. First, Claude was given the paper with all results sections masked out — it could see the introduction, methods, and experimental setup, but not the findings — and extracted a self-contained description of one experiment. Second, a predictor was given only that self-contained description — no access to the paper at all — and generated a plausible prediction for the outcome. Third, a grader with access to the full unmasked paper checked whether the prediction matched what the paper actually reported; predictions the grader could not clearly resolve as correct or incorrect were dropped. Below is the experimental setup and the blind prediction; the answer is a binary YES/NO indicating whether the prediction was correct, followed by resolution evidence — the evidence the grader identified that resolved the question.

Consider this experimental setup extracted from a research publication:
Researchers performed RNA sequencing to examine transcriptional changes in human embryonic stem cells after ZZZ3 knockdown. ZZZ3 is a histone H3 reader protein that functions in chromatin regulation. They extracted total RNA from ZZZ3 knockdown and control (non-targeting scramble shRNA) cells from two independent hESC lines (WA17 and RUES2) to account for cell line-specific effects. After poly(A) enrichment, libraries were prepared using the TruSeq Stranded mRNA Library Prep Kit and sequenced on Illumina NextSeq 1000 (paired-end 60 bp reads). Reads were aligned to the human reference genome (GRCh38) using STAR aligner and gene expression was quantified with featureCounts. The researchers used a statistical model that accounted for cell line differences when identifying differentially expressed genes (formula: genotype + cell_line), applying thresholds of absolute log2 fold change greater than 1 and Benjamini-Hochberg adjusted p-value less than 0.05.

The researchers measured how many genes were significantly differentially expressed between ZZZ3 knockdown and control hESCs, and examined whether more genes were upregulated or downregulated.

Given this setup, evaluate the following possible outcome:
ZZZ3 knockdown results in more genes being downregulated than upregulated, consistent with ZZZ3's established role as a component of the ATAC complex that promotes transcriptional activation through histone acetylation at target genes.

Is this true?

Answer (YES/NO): YES